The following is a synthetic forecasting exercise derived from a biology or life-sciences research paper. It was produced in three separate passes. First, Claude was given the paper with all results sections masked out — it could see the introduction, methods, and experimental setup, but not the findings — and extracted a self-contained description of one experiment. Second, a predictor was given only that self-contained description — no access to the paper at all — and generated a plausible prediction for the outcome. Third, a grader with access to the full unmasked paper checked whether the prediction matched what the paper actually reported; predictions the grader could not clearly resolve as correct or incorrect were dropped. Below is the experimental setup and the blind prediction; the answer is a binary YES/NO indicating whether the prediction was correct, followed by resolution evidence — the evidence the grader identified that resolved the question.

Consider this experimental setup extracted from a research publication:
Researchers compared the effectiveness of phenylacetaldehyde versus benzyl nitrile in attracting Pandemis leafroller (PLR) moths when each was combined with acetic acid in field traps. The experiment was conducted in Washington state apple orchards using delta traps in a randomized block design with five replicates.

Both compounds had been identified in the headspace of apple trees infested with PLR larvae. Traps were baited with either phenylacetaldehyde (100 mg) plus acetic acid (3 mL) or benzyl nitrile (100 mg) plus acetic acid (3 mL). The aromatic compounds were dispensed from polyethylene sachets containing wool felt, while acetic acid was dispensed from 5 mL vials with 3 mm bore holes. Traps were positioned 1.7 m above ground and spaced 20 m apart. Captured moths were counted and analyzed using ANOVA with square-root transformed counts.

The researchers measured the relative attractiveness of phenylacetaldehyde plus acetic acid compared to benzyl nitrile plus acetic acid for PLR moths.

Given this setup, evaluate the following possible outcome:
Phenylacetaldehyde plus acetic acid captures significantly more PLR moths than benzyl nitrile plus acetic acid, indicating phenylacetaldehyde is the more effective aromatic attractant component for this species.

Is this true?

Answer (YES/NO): NO